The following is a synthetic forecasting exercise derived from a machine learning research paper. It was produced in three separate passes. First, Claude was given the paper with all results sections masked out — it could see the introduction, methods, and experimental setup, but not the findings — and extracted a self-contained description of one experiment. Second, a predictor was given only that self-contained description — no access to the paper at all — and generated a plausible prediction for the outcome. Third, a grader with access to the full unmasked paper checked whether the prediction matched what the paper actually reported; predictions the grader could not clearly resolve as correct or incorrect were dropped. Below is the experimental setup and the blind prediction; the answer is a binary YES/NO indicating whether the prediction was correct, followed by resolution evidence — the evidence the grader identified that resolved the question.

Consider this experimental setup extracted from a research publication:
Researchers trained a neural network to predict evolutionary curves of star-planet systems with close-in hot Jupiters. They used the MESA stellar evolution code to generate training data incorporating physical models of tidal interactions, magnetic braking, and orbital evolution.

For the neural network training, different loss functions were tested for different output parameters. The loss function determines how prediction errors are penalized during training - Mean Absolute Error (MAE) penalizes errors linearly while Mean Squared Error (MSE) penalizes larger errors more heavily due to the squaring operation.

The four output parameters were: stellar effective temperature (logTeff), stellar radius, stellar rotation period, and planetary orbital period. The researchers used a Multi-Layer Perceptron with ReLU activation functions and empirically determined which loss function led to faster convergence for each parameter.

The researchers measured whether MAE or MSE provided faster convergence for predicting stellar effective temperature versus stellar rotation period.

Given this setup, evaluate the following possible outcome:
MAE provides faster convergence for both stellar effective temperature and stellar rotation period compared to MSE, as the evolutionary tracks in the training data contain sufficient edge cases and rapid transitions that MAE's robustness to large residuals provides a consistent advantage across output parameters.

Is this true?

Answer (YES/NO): NO